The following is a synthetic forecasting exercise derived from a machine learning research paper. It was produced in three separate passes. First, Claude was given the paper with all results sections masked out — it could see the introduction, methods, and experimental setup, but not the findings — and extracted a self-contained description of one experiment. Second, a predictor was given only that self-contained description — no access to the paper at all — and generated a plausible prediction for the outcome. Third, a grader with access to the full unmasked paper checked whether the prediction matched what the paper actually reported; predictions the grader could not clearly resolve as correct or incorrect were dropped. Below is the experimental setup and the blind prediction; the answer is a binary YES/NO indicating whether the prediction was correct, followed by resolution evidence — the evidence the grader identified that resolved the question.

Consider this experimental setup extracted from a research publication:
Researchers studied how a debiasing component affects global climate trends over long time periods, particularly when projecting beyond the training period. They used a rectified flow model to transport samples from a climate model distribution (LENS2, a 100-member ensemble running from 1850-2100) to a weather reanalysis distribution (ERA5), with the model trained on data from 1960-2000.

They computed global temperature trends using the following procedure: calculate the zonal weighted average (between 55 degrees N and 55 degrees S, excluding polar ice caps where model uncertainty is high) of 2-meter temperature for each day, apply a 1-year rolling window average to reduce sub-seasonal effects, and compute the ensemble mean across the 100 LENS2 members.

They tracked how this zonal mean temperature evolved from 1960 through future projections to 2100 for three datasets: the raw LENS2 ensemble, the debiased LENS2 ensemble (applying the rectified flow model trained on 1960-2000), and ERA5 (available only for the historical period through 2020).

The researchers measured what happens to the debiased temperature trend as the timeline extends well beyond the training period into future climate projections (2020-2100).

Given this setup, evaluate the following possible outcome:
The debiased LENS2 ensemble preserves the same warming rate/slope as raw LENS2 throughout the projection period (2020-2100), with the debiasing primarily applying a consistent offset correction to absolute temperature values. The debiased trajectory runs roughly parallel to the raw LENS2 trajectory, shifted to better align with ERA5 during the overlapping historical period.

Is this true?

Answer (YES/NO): YES